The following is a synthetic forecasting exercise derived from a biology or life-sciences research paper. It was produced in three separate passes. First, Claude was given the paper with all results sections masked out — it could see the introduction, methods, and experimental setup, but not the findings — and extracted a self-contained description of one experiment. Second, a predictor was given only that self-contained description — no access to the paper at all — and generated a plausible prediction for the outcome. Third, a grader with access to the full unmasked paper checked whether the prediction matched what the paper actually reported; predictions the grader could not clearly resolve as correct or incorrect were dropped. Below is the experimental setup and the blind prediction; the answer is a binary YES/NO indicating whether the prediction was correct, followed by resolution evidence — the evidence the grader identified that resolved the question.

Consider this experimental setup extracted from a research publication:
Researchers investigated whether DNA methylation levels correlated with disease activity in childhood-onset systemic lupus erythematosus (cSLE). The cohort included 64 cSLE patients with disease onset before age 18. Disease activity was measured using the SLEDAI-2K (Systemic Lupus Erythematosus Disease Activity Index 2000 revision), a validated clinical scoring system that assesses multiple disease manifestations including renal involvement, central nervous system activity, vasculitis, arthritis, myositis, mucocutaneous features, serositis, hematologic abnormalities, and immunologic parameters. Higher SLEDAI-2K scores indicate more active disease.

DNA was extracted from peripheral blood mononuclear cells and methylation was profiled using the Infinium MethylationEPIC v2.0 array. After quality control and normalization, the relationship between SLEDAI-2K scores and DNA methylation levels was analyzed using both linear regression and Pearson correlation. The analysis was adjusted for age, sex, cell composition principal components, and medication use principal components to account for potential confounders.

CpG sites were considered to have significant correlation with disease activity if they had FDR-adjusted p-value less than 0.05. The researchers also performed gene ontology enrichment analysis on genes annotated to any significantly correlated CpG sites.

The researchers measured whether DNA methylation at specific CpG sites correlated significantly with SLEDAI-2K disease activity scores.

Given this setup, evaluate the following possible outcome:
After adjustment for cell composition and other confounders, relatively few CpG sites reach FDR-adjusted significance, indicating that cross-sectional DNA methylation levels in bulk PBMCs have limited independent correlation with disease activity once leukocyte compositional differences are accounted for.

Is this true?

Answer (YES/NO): NO